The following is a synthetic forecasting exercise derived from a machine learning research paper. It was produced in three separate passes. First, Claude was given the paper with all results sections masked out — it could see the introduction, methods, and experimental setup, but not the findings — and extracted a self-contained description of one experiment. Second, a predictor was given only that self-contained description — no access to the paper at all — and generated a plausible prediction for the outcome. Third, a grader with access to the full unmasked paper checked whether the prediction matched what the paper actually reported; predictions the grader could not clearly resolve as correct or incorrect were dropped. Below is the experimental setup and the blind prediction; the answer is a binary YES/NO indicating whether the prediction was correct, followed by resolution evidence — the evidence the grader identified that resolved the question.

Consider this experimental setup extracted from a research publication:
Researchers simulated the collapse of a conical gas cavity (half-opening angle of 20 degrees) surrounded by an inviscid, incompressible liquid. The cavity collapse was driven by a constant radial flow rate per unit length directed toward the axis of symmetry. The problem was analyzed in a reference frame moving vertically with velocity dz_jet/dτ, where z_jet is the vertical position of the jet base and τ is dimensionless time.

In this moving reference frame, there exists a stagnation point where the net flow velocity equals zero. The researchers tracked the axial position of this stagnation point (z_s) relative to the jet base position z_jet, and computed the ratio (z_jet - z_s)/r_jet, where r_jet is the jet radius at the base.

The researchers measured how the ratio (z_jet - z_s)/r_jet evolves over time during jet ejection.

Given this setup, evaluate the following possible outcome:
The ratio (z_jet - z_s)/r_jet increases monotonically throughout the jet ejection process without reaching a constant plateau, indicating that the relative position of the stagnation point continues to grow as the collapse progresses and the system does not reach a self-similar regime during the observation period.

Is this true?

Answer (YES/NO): NO